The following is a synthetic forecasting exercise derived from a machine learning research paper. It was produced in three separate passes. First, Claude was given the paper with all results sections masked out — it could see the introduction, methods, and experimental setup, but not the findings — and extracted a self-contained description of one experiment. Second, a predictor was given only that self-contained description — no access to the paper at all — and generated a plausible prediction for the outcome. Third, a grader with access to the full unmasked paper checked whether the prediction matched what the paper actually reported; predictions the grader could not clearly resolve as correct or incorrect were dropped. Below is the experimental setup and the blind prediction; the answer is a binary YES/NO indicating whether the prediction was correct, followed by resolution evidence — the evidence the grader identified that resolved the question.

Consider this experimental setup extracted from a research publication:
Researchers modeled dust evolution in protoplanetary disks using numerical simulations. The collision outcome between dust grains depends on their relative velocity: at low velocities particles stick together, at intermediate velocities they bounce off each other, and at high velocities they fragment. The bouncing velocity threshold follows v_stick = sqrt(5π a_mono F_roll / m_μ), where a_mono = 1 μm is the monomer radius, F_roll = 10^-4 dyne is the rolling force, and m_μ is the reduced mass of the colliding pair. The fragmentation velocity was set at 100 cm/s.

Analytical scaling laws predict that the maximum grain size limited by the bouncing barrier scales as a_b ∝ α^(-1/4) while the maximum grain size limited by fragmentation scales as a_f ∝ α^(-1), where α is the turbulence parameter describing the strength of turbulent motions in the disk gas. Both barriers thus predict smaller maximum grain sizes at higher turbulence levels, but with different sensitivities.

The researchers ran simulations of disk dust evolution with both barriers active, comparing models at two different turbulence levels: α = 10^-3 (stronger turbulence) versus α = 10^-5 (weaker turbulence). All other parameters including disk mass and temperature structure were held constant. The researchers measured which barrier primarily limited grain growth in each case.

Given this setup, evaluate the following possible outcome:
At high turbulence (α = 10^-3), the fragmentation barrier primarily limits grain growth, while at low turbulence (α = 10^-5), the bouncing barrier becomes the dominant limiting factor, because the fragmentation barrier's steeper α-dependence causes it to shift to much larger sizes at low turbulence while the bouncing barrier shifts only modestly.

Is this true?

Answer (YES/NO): YES